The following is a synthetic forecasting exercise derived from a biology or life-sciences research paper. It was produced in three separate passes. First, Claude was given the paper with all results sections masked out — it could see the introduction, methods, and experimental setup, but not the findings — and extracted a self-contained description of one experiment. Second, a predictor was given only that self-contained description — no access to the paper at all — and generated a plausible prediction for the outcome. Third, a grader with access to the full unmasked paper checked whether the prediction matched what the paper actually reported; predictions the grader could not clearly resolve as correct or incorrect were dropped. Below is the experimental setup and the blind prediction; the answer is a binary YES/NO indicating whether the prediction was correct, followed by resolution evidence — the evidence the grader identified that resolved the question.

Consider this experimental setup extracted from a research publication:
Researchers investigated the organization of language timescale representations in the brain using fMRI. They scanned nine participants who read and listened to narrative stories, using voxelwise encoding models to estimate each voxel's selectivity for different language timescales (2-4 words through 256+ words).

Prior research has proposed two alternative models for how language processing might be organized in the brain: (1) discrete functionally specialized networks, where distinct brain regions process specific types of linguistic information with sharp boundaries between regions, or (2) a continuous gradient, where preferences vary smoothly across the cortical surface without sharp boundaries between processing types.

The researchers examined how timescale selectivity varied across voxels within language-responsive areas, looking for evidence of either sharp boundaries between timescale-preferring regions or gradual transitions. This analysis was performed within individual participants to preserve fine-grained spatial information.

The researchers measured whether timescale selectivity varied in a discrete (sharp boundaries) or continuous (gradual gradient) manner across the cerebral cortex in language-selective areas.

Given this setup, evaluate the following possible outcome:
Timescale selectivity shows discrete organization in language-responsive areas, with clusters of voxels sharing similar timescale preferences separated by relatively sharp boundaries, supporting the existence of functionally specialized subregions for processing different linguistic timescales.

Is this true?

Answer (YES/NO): NO